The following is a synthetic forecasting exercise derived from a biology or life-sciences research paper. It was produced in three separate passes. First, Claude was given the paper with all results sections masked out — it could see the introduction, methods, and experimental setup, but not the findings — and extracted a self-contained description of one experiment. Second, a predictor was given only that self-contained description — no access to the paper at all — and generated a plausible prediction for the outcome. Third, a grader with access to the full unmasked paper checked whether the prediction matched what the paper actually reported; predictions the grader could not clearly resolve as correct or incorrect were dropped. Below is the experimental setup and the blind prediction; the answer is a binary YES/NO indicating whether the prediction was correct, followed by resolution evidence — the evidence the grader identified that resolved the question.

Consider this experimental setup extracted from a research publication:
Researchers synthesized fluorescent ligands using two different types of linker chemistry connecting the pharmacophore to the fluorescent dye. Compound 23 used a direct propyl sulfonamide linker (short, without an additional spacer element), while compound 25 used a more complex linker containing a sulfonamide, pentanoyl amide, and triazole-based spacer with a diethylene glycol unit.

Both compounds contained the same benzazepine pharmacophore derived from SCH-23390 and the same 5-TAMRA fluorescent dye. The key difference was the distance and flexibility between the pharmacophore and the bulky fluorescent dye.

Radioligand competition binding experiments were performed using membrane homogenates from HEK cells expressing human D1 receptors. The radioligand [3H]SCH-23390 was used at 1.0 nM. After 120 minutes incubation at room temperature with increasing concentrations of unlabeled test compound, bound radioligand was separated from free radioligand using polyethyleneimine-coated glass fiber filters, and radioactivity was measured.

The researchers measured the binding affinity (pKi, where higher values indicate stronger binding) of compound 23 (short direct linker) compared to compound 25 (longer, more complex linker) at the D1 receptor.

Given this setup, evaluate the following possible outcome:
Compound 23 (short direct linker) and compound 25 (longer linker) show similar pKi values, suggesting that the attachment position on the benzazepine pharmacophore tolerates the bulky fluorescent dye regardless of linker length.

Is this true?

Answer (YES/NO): NO